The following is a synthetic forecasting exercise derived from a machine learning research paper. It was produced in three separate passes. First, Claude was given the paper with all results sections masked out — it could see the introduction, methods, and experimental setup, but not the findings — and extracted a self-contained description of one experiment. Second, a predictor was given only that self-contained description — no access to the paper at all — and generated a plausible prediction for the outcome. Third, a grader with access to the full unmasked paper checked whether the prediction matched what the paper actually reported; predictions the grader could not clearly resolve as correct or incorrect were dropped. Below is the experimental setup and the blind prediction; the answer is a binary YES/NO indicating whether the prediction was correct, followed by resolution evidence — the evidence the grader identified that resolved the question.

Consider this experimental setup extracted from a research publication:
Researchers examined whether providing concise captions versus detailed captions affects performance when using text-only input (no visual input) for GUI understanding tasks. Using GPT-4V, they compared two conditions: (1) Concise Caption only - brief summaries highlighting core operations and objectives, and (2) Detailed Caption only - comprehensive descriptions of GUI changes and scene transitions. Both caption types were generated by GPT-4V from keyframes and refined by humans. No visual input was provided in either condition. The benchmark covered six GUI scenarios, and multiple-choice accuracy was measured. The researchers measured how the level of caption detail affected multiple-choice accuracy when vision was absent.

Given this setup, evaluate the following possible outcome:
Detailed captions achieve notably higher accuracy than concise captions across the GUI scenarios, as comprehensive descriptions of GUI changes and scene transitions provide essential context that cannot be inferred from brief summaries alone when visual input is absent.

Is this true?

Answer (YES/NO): YES